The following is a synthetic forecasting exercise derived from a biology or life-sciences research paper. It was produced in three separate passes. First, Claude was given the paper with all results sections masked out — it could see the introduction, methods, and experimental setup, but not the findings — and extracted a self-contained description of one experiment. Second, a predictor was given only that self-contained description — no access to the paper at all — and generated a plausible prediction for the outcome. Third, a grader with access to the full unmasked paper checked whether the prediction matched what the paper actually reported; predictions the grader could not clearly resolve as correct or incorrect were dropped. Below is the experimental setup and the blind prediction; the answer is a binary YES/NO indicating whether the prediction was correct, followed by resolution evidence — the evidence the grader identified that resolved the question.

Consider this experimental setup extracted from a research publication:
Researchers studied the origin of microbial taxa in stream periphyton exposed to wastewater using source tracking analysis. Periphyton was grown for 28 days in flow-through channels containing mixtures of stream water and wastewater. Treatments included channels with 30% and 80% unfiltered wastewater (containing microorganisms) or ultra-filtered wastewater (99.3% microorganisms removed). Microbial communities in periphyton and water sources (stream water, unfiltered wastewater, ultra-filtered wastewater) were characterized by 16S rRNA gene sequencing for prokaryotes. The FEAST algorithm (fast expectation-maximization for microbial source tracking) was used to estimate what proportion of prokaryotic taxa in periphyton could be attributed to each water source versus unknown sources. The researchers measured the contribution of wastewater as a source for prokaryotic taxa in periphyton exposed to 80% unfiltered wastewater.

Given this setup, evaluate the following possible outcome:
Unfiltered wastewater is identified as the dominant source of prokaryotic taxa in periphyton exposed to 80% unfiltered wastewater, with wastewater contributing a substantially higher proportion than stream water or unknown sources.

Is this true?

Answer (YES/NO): YES